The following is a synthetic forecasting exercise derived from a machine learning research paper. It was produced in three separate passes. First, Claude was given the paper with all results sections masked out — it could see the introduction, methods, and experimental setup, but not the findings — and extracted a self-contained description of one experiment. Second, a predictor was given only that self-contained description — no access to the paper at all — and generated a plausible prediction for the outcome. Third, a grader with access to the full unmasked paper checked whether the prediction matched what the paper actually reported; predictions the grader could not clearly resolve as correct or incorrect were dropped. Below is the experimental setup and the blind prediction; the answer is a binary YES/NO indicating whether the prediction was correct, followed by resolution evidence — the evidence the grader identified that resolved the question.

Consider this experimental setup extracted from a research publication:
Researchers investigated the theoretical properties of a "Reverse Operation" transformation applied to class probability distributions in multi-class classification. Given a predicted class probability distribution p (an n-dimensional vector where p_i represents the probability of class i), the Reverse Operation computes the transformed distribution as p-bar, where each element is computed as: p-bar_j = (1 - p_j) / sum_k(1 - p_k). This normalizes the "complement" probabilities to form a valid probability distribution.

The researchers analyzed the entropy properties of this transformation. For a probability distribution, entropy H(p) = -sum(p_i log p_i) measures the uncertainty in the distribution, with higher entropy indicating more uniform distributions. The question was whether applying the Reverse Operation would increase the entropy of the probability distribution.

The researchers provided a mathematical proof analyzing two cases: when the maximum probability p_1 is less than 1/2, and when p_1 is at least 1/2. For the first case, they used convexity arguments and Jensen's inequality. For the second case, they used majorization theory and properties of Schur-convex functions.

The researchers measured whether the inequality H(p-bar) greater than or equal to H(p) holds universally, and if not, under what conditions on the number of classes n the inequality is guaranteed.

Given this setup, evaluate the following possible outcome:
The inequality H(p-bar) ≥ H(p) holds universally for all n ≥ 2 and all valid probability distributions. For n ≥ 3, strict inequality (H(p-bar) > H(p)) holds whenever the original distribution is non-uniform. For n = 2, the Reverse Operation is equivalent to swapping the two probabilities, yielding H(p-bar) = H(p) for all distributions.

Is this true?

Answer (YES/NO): NO